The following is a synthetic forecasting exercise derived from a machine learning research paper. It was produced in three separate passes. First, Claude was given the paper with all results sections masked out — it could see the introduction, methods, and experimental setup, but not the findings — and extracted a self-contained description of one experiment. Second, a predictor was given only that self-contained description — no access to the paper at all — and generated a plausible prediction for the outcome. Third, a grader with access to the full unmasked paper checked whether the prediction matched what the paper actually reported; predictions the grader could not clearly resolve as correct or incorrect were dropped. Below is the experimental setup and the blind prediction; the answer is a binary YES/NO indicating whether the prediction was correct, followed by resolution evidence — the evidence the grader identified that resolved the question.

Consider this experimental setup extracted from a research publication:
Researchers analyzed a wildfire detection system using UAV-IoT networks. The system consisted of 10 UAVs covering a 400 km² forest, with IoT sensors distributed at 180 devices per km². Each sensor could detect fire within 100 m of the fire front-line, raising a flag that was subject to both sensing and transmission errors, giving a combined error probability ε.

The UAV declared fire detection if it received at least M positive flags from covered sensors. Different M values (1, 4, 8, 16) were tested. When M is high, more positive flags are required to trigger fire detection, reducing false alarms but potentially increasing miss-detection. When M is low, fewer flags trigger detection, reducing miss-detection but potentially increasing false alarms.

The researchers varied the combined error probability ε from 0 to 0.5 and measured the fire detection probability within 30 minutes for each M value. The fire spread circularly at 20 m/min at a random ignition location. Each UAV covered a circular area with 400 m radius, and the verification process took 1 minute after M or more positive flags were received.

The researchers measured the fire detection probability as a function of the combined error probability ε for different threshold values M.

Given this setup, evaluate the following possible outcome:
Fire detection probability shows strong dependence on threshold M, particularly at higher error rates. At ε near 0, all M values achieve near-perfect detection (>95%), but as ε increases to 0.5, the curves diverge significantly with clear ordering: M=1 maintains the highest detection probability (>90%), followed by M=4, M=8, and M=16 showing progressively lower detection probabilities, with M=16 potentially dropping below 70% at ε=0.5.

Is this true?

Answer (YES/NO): NO